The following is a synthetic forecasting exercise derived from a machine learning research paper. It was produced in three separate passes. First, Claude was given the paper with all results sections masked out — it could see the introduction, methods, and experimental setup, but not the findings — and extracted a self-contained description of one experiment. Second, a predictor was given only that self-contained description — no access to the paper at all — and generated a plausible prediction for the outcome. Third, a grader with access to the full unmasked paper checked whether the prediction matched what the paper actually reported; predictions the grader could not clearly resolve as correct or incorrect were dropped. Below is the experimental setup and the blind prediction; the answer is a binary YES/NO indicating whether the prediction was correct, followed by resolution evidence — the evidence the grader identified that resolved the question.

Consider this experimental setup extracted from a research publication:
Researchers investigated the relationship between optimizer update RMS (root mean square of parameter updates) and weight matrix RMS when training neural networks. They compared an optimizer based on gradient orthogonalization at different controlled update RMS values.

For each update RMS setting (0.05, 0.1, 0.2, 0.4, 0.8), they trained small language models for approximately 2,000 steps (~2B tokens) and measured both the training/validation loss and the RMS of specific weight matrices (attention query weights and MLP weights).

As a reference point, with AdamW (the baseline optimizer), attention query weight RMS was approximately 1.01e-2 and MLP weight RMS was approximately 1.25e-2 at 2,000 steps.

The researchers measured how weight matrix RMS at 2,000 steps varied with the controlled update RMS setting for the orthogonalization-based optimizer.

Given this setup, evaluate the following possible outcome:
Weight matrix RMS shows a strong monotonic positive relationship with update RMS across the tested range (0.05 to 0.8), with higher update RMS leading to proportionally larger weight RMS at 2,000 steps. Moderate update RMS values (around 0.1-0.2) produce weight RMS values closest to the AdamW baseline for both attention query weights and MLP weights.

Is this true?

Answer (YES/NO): YES